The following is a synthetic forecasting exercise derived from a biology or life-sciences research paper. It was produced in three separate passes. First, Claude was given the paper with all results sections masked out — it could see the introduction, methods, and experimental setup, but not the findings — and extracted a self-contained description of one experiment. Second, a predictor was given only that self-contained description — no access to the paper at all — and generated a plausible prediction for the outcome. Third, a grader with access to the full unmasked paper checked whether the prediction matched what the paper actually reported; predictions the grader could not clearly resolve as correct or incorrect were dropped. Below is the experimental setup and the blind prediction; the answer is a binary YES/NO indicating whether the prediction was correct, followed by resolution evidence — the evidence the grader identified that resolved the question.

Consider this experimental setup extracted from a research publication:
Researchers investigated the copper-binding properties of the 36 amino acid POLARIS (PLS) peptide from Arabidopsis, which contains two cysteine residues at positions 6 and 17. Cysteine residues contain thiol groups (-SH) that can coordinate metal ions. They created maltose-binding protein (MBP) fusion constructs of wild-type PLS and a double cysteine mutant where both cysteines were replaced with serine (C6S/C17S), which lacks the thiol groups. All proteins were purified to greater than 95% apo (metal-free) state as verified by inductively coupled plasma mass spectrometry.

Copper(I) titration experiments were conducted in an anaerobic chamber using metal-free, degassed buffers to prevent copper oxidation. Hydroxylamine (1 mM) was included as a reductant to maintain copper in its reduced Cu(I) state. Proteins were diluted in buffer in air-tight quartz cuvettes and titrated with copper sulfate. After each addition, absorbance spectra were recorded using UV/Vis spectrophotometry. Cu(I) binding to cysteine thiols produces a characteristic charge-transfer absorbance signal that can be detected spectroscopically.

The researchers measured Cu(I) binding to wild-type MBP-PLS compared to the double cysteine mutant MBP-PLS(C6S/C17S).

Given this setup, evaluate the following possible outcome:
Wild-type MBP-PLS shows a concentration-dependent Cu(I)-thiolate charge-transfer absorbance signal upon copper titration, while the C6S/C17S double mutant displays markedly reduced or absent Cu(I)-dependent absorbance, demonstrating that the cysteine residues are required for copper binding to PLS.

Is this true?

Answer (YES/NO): NO